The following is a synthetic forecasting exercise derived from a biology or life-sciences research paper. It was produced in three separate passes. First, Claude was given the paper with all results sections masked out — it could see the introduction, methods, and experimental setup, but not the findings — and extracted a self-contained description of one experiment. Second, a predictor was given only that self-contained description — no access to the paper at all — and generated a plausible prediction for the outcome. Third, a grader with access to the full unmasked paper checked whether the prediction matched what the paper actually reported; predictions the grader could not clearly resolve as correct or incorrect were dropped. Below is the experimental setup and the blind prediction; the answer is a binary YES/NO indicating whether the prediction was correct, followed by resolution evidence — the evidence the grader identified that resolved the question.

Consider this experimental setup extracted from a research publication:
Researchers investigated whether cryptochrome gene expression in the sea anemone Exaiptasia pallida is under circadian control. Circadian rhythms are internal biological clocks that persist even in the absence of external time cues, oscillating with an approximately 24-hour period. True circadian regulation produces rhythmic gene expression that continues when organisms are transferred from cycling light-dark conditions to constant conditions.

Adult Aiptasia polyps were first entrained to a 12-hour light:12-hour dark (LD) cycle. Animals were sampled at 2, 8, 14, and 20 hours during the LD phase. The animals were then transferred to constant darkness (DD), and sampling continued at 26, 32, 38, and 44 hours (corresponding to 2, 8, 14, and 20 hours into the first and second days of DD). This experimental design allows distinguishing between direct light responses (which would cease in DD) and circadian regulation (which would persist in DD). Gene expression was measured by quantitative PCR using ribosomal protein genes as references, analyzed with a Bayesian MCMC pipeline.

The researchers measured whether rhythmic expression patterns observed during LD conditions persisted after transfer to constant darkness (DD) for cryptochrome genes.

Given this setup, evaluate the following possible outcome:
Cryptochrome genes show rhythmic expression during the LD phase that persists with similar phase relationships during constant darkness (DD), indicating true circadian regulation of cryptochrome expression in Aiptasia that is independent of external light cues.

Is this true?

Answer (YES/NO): NO